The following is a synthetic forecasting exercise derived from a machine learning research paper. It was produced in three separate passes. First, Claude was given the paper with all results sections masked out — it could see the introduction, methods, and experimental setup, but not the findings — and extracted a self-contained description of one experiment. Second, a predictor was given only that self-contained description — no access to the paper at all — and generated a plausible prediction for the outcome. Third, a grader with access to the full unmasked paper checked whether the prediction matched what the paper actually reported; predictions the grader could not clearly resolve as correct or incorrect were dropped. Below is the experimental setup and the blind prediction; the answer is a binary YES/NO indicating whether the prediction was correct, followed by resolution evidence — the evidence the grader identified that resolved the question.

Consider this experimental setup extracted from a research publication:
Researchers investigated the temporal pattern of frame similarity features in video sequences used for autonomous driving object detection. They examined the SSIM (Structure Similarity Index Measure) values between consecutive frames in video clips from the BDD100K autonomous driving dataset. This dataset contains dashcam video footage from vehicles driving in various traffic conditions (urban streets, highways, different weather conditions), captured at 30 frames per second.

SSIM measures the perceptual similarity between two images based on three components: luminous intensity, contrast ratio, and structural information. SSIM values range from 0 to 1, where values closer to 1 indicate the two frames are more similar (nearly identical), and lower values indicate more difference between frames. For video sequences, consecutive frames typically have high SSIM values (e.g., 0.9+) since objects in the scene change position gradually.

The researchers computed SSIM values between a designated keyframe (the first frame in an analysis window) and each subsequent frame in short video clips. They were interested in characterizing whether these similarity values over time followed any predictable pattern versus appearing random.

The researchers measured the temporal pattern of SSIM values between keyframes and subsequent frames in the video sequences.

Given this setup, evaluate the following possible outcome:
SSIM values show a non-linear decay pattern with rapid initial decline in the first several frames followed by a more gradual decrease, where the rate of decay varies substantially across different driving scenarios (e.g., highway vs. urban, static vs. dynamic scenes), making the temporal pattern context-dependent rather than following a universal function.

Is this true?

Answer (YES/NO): NO